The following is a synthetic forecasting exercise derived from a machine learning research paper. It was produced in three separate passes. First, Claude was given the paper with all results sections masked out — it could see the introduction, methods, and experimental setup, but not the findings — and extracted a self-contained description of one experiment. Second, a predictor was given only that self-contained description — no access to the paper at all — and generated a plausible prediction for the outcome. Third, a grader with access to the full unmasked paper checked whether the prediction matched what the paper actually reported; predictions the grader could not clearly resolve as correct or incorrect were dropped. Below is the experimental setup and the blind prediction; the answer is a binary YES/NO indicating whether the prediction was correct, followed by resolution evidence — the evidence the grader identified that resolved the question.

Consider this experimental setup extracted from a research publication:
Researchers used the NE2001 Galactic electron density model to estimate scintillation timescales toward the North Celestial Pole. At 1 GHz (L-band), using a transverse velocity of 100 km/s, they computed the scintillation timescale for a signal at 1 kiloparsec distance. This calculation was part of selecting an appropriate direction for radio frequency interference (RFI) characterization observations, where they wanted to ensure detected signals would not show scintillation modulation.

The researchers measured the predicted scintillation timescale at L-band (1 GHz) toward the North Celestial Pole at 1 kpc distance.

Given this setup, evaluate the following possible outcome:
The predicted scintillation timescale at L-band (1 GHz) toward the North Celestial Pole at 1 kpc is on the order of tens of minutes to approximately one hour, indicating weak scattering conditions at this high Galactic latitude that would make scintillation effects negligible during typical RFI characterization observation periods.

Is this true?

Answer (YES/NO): NO